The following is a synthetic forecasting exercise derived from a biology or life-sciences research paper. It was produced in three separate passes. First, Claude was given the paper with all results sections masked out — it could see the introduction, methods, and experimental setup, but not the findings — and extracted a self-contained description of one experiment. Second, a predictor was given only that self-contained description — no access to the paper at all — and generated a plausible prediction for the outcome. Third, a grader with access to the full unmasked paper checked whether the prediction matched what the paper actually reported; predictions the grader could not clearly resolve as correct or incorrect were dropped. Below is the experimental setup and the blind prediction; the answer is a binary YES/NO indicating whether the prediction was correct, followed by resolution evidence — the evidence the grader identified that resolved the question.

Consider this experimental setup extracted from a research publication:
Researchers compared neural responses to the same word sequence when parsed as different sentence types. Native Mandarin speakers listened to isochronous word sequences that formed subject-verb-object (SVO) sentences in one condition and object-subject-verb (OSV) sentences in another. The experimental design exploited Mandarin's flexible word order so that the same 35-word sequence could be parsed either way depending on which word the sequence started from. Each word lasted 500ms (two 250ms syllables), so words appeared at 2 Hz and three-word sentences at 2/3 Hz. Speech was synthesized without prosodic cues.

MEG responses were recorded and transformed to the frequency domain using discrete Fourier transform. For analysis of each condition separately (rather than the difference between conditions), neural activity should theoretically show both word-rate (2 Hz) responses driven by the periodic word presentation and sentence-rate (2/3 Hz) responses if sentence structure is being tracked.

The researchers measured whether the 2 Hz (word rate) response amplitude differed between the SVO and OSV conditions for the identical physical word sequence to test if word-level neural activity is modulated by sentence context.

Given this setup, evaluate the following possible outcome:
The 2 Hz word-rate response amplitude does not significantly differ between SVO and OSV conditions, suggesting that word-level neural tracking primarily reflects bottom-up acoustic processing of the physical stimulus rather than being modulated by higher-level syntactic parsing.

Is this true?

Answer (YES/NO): YES